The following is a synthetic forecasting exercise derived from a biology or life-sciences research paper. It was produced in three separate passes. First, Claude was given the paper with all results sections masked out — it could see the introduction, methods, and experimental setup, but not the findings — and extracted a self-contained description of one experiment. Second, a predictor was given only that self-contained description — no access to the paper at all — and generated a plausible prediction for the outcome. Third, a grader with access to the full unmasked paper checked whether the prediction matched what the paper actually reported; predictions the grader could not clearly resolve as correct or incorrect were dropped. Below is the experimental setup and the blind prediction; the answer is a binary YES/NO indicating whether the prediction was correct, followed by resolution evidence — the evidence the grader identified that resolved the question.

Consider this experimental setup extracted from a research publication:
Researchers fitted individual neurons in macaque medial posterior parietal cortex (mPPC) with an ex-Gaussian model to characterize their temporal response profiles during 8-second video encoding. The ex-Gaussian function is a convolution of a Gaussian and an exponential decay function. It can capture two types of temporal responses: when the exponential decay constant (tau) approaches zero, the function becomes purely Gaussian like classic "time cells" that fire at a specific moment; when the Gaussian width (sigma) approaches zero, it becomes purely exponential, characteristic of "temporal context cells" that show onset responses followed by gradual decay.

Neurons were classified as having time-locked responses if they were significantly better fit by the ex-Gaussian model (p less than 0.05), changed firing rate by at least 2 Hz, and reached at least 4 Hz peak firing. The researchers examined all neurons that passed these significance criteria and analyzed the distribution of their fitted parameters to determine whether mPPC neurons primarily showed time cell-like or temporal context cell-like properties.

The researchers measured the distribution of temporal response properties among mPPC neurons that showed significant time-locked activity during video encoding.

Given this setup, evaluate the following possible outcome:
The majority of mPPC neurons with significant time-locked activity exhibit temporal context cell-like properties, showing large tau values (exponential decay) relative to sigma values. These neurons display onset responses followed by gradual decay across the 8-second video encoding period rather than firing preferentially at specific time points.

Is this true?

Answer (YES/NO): YES